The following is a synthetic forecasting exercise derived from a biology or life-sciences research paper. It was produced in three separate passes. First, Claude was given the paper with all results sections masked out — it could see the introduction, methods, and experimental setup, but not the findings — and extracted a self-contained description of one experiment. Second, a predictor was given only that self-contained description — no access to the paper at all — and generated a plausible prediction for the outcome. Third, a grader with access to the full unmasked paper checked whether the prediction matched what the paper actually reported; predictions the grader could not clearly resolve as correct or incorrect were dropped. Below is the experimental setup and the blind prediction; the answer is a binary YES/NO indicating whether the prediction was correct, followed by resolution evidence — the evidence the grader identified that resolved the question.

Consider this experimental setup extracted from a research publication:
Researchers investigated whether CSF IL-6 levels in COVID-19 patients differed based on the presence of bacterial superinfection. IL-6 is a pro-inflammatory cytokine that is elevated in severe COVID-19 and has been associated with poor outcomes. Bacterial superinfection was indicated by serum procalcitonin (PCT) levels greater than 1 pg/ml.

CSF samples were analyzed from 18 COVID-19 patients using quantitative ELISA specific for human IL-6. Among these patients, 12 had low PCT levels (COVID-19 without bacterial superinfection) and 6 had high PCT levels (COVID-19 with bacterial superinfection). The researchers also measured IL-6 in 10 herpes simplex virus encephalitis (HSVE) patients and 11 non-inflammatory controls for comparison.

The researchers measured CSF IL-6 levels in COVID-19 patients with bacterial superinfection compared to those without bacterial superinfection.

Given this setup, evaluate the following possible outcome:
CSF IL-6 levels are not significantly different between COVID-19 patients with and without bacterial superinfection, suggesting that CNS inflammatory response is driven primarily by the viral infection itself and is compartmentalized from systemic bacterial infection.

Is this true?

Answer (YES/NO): NO